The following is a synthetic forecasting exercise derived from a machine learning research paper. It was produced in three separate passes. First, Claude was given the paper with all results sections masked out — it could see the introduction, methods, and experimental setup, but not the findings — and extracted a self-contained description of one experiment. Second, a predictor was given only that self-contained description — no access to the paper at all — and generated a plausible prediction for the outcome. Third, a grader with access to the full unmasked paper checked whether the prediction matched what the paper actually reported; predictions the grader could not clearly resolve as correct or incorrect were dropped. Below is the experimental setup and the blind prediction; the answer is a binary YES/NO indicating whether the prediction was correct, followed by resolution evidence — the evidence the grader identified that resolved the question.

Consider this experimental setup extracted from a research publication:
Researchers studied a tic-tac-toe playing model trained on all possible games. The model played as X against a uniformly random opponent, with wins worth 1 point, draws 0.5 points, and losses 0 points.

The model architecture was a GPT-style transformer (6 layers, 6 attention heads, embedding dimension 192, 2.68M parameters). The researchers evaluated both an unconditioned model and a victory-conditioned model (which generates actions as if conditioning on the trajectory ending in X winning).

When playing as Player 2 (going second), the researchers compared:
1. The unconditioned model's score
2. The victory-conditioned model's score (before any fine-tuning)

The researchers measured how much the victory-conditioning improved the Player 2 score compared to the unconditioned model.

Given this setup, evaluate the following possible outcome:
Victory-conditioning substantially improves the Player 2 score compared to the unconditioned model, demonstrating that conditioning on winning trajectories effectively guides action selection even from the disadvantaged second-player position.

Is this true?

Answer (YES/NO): YES